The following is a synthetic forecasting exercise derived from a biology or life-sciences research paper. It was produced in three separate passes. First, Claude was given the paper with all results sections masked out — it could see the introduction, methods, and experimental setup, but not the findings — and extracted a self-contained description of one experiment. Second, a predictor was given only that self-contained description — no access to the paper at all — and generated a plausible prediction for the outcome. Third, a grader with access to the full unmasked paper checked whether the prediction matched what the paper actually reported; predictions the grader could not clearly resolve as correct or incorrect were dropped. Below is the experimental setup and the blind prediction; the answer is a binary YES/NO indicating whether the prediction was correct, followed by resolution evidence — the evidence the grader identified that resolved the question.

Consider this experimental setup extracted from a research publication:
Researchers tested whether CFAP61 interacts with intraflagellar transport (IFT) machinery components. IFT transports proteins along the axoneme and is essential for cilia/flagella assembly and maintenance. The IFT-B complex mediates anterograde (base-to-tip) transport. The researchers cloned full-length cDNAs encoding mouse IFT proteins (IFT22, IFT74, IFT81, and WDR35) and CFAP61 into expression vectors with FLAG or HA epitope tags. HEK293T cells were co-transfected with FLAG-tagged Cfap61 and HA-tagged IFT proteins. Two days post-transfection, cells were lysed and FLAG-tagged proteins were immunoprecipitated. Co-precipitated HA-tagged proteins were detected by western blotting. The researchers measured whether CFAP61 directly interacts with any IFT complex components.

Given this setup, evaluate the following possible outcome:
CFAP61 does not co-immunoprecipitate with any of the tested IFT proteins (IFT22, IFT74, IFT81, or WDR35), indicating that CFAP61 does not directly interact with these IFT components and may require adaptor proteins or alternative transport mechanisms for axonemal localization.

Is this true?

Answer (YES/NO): NO